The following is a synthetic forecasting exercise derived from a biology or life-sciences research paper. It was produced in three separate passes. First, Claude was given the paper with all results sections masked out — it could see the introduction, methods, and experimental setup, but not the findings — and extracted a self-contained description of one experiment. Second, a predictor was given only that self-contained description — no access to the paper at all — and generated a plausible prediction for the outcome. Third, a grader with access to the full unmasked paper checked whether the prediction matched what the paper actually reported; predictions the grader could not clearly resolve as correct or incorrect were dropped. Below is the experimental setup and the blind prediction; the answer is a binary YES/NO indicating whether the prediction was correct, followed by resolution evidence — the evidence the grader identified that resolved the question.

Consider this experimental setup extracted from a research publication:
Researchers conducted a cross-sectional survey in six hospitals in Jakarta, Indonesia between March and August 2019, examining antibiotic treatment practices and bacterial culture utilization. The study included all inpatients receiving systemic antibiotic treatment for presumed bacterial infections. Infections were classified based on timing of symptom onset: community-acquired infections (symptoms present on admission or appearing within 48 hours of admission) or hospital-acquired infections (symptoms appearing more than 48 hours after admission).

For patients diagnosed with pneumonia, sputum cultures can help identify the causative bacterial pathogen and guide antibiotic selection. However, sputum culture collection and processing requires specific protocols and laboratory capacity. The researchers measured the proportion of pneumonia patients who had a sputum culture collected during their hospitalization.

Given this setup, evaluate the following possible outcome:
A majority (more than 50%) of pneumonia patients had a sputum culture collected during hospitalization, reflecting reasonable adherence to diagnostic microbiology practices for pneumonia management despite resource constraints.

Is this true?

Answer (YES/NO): NO